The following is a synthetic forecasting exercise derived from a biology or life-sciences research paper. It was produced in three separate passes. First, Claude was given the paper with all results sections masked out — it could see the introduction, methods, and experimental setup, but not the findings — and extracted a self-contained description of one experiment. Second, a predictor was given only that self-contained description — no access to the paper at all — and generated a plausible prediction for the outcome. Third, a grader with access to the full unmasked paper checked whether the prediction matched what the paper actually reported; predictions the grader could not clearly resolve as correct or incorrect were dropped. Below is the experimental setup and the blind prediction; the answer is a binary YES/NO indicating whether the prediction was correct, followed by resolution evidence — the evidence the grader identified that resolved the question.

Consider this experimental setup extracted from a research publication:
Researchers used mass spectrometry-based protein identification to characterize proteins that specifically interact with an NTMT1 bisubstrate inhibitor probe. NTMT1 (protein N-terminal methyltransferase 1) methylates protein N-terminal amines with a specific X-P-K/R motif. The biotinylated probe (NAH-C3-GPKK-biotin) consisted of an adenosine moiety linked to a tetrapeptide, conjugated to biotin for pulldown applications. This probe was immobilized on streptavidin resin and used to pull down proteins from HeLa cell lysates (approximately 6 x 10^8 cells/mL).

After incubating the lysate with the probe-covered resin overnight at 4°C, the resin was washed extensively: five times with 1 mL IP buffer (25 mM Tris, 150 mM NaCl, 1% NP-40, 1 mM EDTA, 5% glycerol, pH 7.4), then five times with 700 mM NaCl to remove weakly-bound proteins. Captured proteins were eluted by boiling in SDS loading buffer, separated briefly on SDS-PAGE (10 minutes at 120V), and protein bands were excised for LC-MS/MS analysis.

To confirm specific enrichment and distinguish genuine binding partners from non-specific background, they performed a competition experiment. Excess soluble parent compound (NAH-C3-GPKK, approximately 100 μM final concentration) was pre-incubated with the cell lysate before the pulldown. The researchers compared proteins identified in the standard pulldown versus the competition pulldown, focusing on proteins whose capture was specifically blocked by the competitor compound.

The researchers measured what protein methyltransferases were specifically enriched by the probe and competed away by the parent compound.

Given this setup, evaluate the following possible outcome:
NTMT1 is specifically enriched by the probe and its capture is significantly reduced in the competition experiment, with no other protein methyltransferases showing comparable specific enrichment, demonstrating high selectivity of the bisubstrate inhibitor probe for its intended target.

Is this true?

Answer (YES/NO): NO